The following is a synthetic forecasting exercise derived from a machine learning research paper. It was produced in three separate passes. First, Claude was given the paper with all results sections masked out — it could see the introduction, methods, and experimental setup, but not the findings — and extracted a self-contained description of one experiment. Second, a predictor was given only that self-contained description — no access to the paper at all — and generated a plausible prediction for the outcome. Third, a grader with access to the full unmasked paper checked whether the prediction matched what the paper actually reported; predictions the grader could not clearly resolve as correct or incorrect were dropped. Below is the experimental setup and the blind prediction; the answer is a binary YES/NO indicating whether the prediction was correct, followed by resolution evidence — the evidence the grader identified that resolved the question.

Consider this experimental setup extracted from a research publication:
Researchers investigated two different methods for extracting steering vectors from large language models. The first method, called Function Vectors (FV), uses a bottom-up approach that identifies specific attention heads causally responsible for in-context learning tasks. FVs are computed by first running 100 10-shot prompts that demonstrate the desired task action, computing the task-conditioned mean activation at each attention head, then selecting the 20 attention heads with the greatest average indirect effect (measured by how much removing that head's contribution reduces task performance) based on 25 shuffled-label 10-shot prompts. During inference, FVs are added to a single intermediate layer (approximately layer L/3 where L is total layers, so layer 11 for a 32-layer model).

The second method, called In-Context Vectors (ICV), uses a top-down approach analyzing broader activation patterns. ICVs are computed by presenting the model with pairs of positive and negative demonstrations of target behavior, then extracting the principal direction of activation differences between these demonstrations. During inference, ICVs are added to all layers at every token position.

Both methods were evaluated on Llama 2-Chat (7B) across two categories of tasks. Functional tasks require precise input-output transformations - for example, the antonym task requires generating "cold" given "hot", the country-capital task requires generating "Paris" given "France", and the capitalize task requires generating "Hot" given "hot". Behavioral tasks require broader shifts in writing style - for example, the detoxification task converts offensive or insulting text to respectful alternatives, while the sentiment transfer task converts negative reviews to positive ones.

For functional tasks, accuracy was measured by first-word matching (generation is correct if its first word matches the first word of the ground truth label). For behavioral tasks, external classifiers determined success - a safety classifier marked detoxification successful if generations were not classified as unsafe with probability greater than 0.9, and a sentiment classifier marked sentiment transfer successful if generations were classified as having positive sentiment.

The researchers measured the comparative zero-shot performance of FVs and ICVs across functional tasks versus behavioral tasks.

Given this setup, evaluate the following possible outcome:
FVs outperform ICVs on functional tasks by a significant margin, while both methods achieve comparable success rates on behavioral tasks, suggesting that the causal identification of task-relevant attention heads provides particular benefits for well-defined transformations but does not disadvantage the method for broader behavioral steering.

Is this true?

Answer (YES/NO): NO